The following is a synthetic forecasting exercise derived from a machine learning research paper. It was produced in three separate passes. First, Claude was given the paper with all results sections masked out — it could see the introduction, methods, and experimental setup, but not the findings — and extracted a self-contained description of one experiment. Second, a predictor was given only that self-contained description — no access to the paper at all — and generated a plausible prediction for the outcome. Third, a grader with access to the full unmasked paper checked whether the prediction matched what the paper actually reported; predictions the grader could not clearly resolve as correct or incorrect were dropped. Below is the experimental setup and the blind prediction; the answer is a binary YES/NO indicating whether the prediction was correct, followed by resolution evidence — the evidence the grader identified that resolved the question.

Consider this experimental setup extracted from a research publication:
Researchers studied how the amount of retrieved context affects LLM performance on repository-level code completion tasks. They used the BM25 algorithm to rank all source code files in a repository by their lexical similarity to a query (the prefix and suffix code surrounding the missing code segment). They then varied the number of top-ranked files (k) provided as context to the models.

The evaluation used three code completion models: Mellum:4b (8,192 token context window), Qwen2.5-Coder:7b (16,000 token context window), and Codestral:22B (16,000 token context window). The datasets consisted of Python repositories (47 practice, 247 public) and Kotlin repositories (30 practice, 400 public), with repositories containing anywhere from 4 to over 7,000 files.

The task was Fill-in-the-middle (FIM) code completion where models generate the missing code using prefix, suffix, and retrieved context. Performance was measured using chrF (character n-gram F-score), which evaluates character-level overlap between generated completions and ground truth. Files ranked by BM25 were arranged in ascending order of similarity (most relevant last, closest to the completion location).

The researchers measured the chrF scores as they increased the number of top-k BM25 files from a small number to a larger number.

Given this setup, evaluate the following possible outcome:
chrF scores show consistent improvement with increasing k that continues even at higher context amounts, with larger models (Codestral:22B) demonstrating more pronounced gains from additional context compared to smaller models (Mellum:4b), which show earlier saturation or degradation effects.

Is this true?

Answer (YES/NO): NO